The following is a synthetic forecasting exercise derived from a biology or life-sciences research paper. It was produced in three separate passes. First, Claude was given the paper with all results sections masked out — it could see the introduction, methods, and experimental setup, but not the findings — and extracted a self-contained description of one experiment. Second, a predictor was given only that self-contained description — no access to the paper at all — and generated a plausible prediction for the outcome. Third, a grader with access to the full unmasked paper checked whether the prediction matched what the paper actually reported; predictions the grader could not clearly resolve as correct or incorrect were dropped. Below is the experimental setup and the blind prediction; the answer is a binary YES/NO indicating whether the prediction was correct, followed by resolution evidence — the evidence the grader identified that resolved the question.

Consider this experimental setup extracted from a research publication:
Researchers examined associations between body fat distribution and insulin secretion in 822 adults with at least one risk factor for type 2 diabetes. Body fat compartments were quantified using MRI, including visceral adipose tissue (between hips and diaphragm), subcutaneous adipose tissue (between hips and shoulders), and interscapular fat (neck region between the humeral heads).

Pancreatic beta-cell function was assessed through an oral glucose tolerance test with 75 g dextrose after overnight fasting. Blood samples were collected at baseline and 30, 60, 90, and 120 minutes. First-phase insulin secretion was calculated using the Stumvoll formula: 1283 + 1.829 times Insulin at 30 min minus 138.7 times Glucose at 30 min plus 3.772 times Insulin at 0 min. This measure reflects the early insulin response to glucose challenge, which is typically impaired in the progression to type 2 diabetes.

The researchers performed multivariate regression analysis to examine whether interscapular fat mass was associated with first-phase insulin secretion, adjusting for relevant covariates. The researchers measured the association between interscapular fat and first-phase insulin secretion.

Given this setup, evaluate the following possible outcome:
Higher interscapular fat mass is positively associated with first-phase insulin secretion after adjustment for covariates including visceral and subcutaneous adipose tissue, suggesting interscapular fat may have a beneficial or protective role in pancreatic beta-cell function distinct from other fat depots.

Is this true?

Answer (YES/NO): NO